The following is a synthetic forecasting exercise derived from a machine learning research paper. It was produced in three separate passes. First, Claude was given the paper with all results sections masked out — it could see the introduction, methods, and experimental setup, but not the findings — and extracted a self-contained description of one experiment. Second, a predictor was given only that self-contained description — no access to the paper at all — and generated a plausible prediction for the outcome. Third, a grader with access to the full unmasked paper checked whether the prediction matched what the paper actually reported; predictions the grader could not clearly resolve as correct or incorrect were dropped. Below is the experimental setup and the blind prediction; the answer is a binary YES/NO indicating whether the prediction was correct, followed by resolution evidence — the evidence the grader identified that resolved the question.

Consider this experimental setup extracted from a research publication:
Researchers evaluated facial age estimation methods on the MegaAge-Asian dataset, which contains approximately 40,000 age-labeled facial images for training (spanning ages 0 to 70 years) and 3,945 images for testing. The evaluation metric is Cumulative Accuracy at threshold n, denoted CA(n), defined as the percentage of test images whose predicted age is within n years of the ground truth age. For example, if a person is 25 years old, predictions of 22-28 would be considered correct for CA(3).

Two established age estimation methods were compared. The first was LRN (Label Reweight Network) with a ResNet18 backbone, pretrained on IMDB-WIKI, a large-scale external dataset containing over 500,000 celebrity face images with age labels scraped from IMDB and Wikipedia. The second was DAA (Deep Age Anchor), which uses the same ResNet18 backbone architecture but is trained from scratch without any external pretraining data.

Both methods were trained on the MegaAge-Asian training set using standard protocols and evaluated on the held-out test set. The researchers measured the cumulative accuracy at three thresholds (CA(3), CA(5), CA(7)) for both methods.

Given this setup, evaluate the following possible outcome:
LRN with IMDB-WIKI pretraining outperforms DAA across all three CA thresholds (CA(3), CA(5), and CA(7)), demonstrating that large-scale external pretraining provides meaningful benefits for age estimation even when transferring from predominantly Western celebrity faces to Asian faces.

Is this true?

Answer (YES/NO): NO